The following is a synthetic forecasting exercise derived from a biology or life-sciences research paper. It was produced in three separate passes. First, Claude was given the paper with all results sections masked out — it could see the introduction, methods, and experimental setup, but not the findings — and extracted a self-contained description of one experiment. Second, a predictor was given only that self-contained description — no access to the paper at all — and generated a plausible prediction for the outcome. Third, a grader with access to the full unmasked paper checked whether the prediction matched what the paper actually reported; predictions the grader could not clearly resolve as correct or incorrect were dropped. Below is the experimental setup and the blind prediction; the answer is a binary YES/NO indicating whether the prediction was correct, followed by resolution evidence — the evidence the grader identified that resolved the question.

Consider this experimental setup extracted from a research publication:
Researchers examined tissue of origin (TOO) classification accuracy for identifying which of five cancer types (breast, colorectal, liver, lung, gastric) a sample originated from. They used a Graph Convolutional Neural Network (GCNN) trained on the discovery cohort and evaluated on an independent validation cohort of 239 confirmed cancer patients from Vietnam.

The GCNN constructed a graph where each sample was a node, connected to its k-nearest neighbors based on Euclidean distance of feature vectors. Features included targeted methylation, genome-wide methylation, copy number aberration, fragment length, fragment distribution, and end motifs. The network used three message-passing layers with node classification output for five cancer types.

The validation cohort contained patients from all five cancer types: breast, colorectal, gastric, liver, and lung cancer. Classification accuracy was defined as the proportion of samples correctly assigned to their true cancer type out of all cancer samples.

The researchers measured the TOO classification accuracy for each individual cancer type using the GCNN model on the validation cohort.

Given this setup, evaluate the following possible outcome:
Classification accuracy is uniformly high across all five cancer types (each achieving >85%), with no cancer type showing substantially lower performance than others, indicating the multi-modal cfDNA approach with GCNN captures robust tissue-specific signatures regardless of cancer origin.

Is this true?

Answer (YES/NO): NO